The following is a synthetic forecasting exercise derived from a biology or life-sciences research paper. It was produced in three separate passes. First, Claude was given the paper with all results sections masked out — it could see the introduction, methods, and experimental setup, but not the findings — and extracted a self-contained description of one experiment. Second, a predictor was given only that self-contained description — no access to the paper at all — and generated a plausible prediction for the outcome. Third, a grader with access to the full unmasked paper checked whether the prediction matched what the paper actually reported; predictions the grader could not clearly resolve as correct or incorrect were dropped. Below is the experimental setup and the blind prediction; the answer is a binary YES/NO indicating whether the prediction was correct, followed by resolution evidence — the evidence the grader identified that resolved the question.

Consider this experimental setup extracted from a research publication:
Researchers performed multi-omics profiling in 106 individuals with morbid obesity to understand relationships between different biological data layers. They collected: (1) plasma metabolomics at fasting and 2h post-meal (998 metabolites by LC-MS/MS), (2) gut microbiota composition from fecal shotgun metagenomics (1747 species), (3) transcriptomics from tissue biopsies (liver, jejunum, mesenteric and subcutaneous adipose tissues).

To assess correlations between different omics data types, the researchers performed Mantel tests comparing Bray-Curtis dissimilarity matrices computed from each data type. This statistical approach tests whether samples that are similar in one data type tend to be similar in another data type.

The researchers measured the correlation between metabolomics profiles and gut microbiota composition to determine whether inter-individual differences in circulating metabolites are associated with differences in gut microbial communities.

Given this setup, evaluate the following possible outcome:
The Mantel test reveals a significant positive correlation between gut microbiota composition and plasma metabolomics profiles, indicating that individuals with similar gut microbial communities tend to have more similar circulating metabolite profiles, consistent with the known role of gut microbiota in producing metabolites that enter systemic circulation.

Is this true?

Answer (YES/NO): YES